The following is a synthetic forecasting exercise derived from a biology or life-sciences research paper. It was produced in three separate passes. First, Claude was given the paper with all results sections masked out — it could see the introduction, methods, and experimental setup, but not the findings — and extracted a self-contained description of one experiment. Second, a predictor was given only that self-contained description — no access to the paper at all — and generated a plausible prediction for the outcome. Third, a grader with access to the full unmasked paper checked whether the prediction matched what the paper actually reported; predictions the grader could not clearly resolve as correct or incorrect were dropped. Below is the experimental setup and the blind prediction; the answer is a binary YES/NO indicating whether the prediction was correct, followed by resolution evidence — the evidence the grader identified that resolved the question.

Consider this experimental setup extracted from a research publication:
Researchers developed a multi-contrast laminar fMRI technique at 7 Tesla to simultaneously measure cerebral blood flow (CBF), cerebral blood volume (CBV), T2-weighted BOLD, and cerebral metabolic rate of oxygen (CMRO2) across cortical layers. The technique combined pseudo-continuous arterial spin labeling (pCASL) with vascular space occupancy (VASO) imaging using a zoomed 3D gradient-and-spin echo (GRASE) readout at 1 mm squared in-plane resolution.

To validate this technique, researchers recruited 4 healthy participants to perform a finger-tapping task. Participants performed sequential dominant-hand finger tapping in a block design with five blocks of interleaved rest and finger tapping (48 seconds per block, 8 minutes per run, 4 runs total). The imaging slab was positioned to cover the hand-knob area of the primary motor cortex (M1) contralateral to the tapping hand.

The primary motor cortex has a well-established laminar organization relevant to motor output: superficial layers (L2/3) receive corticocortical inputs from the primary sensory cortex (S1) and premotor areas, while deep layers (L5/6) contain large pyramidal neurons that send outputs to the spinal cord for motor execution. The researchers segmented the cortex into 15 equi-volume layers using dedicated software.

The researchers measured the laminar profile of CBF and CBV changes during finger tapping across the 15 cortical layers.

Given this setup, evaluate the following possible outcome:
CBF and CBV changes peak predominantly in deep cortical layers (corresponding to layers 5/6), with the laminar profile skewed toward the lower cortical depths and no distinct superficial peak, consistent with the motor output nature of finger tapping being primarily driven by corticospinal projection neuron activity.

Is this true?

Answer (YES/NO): NO